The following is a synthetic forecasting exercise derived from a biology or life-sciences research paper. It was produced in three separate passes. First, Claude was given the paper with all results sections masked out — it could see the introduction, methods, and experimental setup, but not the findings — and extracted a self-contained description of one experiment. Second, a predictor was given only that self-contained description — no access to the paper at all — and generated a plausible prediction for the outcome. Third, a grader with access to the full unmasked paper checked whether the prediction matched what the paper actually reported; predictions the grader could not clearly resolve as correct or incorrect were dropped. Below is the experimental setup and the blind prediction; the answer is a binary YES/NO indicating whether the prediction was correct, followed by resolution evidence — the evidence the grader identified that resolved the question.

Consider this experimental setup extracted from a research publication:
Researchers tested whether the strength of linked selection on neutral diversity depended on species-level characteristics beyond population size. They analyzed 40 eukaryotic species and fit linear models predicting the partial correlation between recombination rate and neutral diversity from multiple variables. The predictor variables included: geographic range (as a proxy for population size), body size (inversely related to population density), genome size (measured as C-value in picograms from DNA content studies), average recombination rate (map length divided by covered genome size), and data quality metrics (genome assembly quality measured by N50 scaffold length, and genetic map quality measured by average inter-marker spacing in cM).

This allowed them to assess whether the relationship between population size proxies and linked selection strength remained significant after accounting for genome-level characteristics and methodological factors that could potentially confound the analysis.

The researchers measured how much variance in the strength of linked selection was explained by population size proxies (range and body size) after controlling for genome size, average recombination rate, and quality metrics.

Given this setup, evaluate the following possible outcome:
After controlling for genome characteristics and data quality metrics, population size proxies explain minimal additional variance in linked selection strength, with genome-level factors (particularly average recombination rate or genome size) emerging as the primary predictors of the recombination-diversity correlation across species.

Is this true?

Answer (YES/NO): NO